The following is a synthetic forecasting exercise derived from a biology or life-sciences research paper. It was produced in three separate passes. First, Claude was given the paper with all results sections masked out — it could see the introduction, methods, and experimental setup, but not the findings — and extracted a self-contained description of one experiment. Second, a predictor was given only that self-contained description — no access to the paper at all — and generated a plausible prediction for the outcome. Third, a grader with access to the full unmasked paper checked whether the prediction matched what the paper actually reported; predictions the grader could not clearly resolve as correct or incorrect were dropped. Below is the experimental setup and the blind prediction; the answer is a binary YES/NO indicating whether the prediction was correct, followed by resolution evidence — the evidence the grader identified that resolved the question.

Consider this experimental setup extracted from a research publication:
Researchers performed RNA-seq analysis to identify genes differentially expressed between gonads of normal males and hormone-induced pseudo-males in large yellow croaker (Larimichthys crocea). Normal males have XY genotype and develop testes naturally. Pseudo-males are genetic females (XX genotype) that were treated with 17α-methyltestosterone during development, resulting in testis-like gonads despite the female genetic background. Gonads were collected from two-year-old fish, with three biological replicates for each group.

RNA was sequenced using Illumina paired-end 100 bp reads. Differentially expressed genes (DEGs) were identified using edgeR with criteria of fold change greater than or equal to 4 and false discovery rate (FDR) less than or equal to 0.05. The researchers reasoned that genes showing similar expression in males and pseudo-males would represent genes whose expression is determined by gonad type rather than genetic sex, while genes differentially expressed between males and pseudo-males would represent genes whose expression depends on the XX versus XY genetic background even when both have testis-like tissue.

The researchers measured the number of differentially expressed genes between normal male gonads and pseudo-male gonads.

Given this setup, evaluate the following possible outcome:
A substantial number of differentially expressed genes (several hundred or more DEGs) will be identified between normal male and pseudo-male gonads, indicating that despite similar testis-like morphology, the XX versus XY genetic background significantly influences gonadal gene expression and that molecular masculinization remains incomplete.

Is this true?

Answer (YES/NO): YES